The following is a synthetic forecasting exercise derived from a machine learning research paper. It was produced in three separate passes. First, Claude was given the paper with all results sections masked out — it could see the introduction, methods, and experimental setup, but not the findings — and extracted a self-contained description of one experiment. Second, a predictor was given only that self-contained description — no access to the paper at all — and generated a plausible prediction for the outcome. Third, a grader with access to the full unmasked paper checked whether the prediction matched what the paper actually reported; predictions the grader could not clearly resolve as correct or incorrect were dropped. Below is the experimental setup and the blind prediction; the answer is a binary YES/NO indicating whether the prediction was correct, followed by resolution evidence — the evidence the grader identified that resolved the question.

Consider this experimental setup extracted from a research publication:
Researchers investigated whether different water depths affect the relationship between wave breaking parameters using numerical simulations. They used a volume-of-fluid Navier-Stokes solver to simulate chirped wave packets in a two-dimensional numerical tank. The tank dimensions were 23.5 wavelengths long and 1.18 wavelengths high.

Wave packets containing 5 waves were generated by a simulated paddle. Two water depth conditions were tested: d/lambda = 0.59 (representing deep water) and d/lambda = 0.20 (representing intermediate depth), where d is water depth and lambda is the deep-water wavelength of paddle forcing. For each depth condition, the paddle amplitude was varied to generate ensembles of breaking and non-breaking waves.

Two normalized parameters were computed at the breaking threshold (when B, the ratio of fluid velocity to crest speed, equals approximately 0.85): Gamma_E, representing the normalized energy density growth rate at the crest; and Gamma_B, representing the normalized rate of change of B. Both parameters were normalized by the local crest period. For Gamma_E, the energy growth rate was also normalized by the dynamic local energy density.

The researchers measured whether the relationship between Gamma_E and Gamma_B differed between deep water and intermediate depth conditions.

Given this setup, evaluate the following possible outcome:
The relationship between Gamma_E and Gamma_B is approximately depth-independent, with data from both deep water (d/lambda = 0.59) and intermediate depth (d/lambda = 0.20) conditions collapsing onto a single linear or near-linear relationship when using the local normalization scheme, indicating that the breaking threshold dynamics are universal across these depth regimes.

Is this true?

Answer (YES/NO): YES